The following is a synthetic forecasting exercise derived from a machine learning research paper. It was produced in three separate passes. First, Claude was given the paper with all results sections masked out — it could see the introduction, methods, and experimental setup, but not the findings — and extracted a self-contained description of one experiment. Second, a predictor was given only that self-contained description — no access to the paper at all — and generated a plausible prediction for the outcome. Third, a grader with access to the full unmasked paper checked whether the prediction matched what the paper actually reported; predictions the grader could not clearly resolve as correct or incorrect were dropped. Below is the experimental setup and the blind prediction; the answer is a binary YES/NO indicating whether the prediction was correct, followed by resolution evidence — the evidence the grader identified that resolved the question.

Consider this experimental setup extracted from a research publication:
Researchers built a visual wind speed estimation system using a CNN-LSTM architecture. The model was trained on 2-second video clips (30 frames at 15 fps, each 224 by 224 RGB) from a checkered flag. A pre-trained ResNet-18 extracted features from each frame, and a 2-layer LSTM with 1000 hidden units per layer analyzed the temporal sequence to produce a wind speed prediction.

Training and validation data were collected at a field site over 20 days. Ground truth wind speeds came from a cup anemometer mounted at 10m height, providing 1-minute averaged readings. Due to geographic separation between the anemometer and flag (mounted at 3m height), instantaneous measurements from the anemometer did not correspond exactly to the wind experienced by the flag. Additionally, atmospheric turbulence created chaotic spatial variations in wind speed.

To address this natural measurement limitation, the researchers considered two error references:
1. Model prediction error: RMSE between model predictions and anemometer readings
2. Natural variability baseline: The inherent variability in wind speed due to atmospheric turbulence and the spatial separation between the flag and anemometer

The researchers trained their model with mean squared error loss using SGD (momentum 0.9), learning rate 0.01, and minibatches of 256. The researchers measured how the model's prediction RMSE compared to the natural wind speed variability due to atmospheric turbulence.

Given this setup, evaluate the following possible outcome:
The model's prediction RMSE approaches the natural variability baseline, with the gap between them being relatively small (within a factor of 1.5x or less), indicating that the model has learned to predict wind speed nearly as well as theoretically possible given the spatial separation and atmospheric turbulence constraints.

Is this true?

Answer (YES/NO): YES